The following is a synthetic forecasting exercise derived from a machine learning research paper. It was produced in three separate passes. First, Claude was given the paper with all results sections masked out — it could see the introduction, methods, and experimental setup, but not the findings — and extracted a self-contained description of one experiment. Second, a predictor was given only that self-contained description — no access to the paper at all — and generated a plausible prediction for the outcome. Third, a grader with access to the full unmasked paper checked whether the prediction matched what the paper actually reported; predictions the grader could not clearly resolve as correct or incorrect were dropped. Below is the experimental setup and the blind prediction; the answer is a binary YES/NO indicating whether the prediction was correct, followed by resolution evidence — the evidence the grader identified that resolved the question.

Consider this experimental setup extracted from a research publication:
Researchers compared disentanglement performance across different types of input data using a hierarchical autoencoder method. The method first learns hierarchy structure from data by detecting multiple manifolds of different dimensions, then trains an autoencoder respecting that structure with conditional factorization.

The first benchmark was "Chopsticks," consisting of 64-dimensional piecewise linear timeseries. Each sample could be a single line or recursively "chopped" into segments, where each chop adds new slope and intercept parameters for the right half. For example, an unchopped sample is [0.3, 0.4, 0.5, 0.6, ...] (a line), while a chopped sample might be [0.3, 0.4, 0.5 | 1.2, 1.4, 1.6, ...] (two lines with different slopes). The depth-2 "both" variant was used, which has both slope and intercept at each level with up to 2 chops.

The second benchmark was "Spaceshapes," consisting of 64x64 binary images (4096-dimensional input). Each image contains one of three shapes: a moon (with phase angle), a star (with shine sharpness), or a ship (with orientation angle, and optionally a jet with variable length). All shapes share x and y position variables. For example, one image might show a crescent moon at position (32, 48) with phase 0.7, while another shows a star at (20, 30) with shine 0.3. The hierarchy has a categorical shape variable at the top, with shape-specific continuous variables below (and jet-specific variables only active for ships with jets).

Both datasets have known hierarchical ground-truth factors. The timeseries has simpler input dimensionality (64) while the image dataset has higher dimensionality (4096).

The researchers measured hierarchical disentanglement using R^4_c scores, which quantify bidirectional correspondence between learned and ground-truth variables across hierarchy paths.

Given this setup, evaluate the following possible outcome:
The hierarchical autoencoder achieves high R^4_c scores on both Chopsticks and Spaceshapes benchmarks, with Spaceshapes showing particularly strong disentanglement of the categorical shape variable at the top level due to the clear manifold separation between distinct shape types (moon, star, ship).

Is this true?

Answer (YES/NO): NO